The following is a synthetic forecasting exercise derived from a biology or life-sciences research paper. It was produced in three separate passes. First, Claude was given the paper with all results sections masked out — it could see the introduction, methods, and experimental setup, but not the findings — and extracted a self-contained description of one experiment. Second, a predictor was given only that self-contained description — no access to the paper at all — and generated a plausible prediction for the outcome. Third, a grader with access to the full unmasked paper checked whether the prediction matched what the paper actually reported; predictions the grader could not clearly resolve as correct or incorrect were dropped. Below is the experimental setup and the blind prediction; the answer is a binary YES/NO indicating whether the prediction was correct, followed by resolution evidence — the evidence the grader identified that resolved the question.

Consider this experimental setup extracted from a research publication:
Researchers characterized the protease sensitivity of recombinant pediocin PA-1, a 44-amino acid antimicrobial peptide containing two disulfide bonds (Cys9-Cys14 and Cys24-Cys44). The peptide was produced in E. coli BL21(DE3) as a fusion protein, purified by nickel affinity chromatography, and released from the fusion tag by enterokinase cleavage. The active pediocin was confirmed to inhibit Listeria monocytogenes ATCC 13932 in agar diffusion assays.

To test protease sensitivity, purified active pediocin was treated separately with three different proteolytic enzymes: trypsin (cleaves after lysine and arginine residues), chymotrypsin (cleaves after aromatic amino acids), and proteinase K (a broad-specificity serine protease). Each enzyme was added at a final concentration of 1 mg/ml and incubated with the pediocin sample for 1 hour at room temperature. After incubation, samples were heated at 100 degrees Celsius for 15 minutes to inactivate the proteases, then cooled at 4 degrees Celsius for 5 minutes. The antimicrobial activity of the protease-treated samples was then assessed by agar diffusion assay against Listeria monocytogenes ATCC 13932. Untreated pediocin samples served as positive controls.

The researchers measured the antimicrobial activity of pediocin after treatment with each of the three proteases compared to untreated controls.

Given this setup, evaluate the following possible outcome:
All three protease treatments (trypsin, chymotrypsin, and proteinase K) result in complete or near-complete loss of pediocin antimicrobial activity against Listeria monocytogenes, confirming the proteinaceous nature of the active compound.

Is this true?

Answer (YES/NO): YES